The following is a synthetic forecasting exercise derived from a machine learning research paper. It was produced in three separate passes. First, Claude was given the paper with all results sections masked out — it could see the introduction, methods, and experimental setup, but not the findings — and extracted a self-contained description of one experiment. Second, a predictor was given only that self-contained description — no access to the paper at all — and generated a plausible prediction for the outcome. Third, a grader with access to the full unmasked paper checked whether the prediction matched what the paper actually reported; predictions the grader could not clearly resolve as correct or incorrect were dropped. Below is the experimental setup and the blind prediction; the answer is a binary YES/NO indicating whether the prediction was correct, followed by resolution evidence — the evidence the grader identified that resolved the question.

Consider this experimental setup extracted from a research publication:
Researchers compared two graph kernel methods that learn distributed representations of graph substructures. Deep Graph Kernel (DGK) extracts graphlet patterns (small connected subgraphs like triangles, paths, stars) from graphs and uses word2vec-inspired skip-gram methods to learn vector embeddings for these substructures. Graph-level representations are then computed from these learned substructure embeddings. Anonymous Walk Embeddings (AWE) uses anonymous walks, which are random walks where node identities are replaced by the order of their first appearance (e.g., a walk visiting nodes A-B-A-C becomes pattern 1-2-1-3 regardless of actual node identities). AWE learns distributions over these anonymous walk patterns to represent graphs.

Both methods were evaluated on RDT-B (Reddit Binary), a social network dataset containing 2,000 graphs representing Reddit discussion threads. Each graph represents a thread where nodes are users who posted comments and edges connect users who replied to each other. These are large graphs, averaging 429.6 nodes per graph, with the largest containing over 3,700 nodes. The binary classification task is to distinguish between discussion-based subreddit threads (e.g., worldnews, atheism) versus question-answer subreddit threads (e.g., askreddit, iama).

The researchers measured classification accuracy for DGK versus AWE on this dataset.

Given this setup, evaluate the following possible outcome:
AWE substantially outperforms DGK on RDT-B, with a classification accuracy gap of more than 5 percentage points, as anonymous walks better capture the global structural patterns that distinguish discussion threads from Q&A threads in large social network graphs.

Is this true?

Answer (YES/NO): YES